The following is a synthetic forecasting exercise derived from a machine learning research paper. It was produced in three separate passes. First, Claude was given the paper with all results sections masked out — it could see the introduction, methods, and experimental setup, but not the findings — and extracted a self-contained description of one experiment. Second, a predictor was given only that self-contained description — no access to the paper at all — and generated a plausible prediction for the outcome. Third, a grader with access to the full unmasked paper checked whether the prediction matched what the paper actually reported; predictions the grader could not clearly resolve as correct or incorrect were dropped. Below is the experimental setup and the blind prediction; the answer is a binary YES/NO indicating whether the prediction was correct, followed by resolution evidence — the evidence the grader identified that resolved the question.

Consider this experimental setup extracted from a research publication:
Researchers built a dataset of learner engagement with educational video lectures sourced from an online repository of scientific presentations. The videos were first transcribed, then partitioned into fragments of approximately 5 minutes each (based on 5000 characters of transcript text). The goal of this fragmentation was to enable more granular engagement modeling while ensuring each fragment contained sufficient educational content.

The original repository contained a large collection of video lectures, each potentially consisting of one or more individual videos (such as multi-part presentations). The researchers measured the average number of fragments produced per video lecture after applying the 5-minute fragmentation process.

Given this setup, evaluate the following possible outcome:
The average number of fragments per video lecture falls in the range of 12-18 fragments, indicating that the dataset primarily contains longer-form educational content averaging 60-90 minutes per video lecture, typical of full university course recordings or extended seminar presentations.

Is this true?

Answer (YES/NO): NO